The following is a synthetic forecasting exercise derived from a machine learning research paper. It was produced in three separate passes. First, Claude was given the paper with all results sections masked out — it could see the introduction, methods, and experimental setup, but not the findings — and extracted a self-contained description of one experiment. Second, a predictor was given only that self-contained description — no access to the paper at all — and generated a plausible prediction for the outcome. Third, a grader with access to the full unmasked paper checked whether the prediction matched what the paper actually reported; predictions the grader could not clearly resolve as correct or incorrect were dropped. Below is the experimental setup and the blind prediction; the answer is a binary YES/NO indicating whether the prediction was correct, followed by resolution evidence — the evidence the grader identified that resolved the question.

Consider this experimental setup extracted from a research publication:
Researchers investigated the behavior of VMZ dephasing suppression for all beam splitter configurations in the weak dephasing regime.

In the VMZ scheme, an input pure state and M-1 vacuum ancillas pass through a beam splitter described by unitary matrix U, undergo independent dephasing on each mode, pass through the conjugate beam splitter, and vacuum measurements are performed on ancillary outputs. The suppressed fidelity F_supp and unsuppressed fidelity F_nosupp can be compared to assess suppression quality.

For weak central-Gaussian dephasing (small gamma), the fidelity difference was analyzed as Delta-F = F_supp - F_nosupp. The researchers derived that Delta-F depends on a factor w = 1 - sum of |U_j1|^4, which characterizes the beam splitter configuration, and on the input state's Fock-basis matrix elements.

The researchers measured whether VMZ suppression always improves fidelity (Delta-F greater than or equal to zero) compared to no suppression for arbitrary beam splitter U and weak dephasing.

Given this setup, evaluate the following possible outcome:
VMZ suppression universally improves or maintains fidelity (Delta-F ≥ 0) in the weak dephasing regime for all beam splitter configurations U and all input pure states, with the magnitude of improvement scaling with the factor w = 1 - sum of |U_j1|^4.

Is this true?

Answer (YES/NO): YES